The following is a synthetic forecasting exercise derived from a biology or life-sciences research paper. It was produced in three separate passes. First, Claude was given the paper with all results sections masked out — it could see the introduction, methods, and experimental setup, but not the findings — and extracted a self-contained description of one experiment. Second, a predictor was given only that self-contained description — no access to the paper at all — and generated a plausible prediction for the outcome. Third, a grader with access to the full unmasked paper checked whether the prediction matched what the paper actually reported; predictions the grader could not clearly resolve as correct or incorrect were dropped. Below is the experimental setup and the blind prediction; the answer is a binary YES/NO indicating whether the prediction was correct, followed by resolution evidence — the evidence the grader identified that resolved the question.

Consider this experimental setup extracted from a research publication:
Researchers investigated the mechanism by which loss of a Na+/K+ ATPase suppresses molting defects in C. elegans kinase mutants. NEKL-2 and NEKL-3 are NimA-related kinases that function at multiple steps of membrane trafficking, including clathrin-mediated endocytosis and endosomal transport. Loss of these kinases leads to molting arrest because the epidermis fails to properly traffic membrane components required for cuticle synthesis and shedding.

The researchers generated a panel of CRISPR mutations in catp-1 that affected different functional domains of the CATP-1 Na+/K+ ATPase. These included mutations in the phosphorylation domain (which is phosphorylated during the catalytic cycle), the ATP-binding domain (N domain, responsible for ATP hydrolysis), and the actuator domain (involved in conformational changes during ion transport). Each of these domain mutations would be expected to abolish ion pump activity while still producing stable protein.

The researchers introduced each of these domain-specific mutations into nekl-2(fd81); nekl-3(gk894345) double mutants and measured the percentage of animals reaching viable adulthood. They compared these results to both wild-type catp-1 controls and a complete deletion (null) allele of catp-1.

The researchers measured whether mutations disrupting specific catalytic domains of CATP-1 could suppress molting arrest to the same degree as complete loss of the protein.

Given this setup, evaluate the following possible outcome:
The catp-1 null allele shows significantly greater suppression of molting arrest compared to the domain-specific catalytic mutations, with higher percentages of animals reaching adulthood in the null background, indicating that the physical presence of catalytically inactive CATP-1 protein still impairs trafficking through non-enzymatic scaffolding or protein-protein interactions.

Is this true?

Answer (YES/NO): NO